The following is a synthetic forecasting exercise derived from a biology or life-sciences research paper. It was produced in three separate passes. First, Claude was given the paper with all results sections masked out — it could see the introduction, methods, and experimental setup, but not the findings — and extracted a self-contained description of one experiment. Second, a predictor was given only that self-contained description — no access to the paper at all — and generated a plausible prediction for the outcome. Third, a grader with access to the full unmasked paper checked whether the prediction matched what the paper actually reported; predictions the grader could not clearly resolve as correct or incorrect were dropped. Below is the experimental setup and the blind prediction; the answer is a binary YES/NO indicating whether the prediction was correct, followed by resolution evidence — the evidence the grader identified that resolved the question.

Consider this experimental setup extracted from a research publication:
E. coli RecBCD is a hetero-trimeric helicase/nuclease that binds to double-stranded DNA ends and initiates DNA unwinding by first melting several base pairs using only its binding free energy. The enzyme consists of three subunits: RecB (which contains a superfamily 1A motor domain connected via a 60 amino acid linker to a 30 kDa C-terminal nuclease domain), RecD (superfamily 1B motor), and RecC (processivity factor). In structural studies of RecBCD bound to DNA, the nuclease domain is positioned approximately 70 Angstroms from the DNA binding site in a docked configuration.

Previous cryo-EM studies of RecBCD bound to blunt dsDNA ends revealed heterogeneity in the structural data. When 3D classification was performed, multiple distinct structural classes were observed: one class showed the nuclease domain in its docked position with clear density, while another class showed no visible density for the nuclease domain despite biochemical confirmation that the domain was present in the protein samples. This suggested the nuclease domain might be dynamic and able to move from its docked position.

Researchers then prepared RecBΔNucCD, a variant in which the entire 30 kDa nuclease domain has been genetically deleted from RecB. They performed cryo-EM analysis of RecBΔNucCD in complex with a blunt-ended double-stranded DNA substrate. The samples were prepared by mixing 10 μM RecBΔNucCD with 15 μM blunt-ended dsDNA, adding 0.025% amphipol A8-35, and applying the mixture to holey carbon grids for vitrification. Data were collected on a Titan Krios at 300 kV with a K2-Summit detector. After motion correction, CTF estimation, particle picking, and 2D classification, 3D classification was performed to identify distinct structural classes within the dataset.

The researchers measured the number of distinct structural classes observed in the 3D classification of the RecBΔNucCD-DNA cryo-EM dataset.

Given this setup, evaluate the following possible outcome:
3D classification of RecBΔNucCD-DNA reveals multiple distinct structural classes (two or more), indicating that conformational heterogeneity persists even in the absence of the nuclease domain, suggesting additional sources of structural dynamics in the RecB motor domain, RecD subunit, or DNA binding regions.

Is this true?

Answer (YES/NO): NO